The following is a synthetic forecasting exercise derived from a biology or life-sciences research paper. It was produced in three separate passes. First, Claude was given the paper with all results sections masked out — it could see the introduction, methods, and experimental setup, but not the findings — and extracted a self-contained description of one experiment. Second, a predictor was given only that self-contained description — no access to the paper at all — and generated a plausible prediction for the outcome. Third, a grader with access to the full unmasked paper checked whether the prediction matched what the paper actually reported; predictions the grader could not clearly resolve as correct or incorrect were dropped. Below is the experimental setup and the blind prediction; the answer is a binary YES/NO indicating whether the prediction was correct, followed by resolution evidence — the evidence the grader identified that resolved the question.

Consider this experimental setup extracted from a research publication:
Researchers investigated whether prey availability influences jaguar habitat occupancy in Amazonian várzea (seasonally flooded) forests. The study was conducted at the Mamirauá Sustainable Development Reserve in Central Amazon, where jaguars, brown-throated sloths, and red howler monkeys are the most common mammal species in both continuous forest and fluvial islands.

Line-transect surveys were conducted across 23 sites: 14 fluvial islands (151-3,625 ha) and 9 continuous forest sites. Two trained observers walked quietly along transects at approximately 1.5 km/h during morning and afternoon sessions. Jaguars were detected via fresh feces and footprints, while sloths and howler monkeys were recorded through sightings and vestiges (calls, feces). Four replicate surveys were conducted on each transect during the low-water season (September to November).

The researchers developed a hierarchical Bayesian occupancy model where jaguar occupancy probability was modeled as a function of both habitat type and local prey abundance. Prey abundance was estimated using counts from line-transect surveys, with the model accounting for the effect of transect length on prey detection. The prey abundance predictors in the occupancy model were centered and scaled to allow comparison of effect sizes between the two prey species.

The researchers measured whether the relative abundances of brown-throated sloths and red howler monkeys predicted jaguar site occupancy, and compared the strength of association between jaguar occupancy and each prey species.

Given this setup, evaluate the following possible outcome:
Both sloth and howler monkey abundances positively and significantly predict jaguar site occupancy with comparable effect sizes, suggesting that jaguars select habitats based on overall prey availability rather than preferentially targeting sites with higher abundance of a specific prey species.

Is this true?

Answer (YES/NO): NO